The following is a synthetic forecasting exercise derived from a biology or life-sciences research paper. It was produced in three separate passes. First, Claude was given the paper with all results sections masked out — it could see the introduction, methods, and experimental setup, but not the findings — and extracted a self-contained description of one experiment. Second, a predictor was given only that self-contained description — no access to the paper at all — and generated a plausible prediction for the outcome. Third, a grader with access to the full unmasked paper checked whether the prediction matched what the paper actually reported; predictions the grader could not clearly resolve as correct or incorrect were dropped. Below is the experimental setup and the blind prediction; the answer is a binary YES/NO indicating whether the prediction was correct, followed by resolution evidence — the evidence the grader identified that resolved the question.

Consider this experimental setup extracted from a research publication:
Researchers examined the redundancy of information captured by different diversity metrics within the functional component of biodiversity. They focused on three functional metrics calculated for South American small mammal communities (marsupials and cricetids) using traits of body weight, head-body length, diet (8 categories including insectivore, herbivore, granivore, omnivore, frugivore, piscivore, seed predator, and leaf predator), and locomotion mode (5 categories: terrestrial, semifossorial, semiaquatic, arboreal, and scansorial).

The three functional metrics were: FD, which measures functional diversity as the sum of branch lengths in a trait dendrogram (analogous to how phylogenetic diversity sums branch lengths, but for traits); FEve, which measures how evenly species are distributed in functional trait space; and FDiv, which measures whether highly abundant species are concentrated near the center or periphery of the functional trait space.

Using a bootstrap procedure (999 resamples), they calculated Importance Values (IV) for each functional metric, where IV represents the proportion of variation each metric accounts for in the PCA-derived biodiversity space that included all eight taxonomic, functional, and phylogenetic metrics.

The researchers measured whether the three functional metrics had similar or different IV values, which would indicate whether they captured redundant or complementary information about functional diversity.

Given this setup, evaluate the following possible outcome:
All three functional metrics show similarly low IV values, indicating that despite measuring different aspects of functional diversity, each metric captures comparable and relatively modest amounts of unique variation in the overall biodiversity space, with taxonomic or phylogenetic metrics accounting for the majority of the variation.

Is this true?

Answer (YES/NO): NO